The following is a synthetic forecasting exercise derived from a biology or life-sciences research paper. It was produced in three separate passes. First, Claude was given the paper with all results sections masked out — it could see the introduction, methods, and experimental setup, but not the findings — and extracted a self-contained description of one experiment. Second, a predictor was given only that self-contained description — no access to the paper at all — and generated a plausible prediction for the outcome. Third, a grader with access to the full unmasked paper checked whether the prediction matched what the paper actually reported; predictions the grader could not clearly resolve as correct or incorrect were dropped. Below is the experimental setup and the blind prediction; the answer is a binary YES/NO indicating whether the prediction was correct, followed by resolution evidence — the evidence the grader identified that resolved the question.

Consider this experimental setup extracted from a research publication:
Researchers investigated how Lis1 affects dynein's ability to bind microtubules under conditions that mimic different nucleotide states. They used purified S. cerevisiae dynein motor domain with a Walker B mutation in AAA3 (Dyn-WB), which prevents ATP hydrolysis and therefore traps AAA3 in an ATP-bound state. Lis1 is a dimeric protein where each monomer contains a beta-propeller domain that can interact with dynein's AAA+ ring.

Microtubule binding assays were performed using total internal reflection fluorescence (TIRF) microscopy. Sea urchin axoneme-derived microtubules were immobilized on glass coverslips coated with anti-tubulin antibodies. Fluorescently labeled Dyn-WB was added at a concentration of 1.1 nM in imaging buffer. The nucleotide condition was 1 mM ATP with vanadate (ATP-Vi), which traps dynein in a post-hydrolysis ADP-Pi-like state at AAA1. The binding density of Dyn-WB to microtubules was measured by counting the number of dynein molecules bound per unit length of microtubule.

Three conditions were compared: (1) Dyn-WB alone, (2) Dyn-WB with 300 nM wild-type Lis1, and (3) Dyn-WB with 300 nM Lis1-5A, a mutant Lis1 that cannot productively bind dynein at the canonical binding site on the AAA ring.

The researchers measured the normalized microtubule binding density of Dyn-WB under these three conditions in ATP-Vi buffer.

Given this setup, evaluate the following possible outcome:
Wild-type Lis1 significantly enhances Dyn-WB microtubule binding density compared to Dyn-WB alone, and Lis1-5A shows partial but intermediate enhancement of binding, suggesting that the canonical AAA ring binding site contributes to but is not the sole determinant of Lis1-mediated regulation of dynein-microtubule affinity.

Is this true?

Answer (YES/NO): NO